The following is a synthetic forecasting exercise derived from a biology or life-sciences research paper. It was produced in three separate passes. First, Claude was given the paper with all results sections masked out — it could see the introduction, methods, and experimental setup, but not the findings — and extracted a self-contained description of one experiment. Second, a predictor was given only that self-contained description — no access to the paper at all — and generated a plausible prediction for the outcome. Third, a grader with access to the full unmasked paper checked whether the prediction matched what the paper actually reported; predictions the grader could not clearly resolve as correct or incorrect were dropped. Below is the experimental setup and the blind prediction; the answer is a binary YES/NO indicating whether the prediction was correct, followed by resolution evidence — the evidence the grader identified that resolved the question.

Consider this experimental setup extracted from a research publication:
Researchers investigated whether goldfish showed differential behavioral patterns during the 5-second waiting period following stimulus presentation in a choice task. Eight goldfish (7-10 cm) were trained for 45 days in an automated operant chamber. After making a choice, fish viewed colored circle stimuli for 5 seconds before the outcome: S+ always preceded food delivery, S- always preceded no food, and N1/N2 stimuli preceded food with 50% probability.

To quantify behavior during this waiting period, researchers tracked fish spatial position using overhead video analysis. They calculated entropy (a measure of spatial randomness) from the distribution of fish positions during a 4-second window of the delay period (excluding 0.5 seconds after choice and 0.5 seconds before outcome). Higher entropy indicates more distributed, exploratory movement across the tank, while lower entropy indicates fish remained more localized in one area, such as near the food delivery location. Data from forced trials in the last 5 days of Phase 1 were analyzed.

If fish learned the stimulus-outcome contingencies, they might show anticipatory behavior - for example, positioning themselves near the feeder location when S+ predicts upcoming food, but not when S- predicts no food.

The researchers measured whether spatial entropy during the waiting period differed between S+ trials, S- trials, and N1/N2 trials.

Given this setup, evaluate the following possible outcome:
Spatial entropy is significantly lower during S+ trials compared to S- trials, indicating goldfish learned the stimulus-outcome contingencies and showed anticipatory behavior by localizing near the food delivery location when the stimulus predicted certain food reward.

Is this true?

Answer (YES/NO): YES